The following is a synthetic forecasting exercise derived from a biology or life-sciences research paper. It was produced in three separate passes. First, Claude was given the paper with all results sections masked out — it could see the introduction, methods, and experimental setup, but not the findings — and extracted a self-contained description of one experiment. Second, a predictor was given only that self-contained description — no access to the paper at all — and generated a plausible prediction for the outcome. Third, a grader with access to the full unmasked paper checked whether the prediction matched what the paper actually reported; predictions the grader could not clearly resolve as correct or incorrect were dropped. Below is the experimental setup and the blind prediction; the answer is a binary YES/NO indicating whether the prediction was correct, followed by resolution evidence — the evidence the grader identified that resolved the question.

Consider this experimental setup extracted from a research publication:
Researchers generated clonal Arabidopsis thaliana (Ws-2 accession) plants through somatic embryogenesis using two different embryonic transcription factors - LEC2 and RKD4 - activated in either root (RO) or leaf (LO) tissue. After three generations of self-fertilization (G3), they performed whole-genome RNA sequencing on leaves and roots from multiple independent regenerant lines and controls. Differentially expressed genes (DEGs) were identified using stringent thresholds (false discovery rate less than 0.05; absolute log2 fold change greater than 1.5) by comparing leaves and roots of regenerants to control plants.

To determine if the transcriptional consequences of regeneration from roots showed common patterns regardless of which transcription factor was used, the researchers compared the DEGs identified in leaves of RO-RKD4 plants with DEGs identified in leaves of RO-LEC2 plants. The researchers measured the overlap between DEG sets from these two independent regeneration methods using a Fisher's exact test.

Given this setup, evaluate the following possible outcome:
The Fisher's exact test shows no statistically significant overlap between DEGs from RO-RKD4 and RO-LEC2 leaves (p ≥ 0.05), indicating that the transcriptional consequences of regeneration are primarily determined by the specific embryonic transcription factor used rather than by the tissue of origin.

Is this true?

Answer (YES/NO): NO